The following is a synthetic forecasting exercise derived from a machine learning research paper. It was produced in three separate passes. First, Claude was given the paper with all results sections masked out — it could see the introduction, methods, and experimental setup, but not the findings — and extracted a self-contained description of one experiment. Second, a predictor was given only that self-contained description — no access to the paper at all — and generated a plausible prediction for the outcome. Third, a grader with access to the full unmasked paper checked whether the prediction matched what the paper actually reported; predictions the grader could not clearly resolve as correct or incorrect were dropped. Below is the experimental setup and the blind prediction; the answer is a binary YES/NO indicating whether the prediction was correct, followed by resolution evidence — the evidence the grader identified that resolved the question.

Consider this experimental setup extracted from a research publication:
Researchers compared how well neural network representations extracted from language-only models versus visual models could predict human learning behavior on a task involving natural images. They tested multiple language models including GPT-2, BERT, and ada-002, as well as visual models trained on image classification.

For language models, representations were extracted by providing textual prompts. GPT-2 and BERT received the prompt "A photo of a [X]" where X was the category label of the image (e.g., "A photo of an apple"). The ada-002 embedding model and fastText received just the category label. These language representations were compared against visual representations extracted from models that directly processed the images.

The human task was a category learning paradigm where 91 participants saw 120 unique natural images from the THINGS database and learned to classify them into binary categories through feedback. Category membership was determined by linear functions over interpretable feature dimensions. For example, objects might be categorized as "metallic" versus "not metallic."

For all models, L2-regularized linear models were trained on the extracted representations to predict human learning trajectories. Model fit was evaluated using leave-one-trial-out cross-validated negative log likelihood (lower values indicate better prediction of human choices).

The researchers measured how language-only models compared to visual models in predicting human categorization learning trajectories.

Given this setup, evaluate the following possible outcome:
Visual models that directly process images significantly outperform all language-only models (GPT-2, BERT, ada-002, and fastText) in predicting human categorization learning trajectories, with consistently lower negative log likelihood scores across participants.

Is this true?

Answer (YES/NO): NO